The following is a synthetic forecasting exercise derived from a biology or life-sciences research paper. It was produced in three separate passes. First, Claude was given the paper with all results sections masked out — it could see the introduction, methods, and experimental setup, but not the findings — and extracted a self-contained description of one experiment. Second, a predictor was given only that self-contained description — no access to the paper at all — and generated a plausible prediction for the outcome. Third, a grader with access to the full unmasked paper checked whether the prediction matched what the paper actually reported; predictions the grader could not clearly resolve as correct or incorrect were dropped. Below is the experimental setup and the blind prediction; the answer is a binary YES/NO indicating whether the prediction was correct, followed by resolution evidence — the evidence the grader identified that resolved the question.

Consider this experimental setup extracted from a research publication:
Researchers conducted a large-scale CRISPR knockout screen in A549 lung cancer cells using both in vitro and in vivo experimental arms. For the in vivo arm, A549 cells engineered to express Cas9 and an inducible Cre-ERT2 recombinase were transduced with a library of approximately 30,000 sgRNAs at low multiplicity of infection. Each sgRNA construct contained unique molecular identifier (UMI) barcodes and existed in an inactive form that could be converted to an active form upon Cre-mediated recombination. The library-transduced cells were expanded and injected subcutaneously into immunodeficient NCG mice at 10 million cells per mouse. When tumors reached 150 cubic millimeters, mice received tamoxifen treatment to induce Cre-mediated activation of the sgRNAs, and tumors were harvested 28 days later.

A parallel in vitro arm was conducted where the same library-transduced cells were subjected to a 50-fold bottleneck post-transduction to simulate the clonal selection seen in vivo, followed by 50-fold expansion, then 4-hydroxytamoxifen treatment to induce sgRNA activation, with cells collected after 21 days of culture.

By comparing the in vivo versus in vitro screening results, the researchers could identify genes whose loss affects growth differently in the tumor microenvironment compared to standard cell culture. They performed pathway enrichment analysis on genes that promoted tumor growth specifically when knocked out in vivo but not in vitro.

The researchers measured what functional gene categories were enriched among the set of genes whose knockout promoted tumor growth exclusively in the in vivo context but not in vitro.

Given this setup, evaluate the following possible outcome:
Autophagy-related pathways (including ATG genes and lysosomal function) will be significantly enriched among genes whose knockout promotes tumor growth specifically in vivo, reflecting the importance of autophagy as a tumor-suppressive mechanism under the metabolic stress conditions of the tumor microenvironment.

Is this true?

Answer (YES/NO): NO